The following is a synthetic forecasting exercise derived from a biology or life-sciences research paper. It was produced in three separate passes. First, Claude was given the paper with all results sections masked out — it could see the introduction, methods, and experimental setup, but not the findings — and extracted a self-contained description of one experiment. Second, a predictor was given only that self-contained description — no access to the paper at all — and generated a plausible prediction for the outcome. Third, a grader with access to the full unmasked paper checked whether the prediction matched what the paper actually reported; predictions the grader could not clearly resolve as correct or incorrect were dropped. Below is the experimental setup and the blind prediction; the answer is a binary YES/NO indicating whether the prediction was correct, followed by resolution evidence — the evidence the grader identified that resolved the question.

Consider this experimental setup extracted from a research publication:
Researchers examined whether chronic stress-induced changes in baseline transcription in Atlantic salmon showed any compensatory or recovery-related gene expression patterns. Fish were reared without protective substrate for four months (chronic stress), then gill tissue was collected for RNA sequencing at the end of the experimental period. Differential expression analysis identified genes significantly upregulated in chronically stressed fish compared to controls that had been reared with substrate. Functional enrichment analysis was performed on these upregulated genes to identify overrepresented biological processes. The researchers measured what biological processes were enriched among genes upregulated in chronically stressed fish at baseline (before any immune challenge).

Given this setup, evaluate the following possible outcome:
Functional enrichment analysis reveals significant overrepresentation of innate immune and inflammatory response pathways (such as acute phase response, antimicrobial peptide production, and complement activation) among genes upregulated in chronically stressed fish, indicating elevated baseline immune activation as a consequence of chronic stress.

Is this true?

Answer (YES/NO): NO